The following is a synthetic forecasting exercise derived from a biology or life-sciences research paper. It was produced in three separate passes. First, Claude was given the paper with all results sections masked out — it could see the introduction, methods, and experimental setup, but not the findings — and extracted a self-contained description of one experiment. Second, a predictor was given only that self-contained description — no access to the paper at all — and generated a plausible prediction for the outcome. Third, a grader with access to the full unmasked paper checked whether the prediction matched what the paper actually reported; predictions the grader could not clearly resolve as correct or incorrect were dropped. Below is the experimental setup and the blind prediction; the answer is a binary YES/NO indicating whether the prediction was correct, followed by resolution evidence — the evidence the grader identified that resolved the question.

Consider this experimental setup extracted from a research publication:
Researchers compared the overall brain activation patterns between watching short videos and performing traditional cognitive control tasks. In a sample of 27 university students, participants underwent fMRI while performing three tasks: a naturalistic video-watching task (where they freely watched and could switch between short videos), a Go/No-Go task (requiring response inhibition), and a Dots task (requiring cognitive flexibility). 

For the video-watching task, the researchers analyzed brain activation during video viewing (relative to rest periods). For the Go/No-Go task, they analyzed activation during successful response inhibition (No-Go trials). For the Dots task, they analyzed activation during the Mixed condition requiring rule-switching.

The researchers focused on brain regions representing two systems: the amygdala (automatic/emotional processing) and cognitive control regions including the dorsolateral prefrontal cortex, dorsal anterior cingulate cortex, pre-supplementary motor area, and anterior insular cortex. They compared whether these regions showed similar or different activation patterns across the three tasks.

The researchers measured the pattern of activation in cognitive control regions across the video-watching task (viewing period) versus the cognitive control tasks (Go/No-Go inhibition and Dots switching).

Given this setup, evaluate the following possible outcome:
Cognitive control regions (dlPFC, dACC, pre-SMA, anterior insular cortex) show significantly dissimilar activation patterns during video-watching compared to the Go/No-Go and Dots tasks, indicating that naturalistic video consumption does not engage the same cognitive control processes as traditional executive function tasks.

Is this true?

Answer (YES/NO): YES